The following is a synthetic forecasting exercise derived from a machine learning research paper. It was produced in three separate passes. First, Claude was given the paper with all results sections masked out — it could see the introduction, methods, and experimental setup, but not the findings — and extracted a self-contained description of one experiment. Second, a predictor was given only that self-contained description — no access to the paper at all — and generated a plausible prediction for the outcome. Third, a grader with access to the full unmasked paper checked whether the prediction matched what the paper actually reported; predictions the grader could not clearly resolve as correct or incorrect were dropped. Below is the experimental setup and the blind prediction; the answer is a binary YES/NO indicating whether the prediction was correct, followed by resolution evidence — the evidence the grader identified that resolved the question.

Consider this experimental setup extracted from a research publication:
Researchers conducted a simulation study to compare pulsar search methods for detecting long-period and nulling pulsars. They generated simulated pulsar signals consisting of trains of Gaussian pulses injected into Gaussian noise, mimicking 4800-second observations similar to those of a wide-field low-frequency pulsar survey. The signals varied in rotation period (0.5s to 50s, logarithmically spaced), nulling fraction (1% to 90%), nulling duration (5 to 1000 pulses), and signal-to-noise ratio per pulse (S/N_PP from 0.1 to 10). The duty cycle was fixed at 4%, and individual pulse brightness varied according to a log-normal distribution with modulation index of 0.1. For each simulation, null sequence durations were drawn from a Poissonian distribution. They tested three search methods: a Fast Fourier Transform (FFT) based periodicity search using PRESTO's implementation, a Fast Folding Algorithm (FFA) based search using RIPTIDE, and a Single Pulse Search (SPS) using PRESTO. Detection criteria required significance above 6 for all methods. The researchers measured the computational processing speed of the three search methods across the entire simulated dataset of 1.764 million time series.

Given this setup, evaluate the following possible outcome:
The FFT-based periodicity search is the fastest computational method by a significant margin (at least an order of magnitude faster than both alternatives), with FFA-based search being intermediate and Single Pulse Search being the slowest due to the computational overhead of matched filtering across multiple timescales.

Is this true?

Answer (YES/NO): NO